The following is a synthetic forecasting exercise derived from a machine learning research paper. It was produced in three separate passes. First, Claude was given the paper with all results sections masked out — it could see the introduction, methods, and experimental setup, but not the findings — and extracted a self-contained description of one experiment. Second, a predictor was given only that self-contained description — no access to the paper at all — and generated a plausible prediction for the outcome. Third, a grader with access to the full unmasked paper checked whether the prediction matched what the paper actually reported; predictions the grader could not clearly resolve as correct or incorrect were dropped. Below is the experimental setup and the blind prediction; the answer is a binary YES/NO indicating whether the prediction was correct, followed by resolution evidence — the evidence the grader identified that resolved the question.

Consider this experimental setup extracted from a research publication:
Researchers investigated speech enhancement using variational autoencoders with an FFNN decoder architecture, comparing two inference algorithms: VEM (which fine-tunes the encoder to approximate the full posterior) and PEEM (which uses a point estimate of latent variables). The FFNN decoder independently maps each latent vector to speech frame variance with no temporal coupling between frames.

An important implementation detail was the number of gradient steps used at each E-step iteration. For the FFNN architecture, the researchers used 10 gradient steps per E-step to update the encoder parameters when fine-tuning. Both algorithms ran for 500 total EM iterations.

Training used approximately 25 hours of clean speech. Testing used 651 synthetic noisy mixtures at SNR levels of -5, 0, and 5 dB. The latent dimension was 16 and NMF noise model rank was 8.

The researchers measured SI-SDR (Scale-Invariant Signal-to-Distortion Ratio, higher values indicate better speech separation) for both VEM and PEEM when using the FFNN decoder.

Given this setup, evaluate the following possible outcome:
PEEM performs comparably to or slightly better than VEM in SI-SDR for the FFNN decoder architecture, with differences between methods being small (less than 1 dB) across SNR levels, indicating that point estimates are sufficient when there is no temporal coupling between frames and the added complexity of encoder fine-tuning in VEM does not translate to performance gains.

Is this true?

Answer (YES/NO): YES